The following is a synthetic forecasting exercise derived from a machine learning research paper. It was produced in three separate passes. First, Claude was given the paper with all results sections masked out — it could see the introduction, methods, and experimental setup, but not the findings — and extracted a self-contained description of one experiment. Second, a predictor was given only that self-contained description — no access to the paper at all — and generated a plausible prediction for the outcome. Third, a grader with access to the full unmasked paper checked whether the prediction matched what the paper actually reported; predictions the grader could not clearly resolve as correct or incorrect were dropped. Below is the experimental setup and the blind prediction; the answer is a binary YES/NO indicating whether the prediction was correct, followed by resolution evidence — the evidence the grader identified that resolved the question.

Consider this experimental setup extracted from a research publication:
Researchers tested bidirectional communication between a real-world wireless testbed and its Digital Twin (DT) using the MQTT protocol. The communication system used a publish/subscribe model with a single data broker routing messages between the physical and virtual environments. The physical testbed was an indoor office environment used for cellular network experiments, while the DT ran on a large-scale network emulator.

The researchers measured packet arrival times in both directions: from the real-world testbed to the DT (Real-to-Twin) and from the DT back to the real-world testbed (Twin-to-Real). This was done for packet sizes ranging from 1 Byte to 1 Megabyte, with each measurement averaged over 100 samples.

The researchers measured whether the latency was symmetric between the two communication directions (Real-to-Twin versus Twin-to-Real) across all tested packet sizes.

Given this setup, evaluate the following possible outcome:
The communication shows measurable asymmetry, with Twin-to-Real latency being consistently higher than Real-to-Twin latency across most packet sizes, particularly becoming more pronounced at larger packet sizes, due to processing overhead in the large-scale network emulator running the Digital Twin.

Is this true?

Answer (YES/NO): NO